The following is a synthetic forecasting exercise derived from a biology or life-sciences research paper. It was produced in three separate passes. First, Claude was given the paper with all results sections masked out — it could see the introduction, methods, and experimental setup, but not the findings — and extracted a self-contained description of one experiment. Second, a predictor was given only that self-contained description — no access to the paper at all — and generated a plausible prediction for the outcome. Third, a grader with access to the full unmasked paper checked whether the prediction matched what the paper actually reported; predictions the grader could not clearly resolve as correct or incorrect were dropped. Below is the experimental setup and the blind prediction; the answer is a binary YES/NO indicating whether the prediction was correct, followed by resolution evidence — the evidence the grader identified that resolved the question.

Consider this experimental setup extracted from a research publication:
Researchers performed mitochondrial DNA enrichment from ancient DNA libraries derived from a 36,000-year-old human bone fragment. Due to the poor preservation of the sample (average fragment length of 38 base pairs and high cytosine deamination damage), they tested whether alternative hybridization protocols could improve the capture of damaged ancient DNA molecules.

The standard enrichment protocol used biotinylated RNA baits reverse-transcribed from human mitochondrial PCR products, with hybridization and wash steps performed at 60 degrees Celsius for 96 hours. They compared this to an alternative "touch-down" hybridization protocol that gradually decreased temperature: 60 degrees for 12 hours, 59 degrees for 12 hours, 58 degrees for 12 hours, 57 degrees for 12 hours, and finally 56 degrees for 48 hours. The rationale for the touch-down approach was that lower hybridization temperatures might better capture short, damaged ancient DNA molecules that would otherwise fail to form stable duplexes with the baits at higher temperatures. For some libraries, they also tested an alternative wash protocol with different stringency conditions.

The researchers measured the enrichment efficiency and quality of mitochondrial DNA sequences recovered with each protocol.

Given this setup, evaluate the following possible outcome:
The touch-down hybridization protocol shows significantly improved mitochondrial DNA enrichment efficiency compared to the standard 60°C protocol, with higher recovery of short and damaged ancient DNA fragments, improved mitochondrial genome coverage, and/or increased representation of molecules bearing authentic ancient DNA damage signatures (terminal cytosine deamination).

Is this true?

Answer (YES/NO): NO